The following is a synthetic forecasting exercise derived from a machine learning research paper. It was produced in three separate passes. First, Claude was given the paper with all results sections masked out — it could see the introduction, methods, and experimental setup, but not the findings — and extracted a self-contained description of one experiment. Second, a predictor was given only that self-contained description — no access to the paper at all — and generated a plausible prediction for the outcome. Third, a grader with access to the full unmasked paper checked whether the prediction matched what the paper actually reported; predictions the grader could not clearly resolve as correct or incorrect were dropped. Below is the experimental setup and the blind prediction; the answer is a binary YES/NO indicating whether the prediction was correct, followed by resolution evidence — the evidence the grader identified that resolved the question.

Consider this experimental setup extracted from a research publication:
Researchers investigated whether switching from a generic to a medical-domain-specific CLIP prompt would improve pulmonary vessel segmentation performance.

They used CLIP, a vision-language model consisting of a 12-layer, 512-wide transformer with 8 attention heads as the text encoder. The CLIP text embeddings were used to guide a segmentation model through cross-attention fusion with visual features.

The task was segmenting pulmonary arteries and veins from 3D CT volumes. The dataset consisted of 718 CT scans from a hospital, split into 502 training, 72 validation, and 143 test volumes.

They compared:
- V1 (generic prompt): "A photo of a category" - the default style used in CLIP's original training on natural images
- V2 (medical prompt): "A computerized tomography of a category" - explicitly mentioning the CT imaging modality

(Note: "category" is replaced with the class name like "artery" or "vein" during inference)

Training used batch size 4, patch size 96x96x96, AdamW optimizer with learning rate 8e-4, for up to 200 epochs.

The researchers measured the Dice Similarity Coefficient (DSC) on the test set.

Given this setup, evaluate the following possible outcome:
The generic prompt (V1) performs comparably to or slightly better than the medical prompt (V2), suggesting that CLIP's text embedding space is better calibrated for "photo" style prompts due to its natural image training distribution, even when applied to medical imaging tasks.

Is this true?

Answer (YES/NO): NO